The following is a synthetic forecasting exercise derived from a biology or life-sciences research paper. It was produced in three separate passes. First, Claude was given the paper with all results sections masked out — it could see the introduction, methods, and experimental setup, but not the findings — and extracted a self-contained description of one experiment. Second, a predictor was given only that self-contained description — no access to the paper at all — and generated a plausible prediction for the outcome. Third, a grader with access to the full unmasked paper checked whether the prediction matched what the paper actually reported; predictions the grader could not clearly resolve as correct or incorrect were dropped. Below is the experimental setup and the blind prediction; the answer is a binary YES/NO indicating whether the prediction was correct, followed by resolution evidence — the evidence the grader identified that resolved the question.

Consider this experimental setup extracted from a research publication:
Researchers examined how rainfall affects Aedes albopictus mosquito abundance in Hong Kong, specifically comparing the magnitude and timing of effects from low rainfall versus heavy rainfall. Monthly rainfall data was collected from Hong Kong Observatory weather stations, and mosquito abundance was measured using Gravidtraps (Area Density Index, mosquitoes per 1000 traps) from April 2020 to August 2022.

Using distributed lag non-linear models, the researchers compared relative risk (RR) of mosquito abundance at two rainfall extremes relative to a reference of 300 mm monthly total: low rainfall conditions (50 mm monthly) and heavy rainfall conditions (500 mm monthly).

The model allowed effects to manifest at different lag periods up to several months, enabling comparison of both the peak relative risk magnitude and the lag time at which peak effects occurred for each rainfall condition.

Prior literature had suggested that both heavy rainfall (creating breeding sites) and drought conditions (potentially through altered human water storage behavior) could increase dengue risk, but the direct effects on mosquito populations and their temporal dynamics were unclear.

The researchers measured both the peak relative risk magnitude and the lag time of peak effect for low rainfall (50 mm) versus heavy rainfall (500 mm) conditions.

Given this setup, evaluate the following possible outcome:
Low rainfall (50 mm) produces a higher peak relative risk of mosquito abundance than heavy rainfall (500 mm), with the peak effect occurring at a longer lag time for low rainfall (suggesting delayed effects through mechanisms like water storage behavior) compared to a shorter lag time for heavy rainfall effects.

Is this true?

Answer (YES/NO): YES